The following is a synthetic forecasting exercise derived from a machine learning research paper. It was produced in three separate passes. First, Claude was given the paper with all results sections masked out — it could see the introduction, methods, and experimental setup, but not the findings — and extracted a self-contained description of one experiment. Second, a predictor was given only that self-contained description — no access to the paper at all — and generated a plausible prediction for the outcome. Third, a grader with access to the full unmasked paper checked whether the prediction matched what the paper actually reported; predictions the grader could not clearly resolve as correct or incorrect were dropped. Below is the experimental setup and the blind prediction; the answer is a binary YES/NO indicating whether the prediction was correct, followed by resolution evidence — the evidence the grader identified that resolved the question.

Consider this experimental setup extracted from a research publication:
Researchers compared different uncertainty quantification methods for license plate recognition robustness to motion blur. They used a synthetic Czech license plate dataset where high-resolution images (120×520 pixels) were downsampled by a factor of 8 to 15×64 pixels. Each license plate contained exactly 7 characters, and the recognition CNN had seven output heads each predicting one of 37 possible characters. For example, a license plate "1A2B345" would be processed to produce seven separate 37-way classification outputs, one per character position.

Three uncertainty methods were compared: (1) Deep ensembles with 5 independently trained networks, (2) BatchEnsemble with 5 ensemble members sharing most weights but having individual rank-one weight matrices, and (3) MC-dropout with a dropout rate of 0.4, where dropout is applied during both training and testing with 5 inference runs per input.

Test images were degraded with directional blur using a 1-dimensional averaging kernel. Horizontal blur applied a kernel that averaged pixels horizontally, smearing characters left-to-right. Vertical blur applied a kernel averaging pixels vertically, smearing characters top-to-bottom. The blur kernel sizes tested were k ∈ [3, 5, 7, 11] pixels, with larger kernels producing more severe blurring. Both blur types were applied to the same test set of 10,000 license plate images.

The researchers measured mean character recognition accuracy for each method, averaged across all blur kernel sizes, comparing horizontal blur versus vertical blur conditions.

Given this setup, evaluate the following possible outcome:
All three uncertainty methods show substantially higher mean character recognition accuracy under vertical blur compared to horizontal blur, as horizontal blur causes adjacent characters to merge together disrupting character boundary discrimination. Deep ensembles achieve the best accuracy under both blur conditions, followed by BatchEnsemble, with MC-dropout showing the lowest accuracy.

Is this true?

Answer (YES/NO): NO